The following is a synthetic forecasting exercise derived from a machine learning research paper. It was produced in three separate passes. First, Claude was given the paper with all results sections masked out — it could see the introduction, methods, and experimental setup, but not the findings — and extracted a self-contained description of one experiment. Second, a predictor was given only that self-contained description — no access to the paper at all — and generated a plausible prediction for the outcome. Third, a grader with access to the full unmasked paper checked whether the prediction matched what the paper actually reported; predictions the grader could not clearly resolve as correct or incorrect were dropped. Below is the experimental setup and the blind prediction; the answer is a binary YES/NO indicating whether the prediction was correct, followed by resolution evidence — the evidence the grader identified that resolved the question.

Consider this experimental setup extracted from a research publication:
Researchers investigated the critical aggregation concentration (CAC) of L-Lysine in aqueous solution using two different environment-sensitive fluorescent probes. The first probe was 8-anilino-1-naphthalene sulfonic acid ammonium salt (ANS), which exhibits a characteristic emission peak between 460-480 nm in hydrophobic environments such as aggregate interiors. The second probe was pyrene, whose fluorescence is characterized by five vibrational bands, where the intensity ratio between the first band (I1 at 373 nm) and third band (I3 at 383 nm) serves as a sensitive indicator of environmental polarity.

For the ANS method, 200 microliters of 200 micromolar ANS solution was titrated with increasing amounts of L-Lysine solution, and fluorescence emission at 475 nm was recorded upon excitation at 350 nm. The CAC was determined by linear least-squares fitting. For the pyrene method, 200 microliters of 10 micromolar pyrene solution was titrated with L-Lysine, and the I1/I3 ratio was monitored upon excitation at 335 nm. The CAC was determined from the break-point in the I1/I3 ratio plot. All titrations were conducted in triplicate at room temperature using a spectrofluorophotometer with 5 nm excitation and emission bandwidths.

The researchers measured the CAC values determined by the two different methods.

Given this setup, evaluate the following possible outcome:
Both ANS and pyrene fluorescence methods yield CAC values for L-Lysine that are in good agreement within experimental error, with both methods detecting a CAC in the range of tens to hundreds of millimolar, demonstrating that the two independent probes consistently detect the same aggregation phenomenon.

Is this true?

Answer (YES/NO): NO